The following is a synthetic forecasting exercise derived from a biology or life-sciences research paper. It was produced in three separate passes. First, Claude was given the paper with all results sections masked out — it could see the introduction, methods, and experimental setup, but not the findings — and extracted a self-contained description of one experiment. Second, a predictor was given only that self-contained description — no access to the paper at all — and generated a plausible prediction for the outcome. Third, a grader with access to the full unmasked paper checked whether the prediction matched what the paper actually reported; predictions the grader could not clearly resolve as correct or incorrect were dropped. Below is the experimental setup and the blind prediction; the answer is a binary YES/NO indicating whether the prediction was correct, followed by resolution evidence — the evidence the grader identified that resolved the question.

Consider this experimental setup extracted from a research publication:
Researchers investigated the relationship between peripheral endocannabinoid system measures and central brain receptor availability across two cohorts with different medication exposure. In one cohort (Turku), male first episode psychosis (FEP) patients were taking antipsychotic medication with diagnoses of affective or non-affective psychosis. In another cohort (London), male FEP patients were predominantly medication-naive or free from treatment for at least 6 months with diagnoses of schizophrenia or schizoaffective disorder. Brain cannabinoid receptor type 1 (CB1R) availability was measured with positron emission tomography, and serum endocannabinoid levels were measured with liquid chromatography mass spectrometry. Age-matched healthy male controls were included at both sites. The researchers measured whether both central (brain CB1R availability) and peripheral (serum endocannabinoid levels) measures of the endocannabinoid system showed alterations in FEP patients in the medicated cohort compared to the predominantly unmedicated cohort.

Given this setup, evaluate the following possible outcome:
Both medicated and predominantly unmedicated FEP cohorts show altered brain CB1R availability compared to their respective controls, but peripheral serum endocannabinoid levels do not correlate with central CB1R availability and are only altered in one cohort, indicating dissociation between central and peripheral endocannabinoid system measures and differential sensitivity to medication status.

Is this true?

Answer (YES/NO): YES